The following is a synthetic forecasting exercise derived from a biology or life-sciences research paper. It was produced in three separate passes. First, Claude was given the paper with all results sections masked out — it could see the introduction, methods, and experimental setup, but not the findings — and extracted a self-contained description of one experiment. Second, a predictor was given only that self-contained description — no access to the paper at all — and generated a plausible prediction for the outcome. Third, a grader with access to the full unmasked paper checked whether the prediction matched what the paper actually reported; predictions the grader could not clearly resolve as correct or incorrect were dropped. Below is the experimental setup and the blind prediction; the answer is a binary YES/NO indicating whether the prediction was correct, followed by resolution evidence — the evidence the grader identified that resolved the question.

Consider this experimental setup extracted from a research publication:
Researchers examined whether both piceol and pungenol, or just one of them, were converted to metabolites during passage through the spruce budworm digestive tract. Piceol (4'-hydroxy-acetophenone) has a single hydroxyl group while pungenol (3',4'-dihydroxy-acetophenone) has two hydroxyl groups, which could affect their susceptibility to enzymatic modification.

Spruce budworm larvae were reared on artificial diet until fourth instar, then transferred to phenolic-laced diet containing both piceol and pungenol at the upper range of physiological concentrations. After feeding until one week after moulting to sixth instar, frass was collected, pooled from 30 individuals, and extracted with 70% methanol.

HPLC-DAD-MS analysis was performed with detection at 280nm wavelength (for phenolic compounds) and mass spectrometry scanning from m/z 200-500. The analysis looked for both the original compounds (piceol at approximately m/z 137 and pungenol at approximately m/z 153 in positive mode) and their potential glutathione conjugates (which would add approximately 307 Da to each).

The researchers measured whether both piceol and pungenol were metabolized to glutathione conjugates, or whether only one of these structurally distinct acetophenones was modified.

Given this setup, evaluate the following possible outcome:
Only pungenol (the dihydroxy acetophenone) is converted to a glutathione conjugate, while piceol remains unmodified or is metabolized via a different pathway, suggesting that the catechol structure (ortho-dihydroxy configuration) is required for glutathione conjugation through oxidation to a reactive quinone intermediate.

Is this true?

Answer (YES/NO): NO